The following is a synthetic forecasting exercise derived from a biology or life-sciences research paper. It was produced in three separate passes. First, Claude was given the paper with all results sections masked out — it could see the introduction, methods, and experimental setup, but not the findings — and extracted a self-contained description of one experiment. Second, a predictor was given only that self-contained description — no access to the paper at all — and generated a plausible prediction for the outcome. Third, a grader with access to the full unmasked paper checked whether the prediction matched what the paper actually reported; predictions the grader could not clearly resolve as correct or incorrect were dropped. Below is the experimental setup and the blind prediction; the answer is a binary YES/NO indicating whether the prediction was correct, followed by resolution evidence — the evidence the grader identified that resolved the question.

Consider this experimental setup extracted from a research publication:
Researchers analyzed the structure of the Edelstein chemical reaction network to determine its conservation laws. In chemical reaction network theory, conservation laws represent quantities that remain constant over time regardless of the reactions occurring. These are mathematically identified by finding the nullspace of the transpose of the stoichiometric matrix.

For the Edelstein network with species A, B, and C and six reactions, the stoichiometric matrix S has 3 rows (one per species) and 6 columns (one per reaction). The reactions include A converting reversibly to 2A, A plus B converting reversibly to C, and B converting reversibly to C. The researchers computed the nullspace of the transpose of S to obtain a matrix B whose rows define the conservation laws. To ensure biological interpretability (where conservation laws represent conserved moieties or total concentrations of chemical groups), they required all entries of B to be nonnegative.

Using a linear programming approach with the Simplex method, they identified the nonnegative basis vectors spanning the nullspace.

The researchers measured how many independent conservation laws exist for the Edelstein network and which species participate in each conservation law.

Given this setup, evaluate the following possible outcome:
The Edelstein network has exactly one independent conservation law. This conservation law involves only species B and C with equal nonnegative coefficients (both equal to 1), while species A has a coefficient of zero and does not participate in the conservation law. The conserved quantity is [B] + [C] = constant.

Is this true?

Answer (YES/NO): YES